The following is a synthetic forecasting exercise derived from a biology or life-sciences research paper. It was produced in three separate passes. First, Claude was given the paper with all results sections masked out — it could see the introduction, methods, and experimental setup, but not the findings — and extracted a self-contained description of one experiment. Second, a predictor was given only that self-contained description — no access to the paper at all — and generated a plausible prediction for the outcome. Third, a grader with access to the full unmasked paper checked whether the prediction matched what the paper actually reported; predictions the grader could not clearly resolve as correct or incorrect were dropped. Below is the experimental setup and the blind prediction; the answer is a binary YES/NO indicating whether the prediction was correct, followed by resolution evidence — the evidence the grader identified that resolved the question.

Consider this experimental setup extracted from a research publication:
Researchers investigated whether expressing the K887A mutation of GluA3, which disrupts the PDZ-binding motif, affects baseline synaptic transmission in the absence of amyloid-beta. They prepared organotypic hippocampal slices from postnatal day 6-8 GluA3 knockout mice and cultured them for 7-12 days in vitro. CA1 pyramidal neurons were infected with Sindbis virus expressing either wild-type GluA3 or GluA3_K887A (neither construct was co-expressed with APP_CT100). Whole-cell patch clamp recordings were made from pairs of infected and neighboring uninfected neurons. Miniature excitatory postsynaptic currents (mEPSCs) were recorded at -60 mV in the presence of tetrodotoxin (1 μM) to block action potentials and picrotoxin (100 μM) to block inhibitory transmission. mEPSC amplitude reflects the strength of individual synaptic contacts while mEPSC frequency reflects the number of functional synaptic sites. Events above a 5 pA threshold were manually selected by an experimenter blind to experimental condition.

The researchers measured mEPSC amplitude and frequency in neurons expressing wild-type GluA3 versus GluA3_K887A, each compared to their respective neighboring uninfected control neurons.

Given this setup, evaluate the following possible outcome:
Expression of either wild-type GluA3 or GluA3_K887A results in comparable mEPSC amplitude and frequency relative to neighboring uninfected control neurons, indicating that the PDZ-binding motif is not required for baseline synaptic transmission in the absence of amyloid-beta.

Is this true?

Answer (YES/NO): NO